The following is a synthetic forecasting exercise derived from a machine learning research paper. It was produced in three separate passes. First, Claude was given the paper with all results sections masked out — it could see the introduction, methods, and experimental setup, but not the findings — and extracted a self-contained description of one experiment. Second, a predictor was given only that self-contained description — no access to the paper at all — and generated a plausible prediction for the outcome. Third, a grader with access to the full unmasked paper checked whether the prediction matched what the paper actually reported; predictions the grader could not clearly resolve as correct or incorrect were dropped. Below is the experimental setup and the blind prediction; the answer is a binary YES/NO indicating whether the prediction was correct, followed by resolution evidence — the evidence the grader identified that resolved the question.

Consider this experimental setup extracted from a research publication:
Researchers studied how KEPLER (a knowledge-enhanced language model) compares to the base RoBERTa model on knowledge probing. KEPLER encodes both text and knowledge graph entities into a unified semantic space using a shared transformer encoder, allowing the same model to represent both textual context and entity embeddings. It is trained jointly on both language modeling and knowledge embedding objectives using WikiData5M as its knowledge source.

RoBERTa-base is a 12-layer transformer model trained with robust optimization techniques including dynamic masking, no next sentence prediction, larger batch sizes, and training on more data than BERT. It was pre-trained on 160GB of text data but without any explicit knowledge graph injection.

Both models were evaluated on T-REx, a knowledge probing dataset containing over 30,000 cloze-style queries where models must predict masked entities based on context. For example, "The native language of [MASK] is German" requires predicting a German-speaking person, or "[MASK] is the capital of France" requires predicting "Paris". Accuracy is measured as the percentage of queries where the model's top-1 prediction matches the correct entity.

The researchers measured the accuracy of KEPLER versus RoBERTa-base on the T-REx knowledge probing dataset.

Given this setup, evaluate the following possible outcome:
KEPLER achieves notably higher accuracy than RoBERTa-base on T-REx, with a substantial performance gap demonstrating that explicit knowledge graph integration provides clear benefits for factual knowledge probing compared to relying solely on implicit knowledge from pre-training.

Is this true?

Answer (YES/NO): NO